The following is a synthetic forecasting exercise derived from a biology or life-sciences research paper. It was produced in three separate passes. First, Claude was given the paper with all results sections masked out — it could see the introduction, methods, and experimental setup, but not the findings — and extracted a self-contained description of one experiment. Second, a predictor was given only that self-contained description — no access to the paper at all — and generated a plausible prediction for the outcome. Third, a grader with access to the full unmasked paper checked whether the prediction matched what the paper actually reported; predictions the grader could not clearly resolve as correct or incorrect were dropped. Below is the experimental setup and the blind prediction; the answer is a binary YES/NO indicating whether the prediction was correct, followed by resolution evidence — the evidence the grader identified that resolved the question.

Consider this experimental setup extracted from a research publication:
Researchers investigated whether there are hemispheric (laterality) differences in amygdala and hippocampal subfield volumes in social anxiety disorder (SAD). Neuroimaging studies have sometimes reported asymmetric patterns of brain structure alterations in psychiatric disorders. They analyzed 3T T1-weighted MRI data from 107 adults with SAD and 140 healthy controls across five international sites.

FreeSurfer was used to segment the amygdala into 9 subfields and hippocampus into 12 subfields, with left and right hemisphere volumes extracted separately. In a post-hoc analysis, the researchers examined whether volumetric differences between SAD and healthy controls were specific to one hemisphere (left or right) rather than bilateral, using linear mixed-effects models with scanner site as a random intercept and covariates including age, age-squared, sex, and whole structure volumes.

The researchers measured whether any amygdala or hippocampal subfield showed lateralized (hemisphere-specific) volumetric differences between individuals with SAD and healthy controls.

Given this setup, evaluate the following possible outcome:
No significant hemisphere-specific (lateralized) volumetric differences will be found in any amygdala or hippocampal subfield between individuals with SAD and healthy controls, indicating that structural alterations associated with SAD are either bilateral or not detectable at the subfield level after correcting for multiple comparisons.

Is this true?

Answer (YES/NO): YES